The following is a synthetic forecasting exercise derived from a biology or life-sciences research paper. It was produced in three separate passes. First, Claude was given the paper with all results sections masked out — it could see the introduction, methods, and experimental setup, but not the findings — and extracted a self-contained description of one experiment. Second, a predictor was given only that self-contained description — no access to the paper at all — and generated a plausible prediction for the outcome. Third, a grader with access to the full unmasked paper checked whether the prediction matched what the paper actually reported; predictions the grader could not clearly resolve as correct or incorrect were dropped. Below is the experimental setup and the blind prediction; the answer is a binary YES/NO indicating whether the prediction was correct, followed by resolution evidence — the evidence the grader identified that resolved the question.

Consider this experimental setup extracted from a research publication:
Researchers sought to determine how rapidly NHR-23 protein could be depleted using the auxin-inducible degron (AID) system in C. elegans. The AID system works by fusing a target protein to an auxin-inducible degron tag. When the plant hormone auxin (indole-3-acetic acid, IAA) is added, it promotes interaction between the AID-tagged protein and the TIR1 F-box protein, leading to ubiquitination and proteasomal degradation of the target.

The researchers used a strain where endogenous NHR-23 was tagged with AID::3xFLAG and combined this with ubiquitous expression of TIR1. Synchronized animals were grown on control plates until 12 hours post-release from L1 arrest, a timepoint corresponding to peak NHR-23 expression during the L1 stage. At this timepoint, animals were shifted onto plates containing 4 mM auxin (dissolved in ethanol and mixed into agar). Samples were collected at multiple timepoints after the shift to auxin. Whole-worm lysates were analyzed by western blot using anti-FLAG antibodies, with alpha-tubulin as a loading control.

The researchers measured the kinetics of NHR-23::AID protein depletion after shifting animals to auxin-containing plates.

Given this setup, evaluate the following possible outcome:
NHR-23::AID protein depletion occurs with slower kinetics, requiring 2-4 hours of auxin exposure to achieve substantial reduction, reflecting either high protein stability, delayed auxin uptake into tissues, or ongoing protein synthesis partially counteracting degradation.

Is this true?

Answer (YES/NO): NO